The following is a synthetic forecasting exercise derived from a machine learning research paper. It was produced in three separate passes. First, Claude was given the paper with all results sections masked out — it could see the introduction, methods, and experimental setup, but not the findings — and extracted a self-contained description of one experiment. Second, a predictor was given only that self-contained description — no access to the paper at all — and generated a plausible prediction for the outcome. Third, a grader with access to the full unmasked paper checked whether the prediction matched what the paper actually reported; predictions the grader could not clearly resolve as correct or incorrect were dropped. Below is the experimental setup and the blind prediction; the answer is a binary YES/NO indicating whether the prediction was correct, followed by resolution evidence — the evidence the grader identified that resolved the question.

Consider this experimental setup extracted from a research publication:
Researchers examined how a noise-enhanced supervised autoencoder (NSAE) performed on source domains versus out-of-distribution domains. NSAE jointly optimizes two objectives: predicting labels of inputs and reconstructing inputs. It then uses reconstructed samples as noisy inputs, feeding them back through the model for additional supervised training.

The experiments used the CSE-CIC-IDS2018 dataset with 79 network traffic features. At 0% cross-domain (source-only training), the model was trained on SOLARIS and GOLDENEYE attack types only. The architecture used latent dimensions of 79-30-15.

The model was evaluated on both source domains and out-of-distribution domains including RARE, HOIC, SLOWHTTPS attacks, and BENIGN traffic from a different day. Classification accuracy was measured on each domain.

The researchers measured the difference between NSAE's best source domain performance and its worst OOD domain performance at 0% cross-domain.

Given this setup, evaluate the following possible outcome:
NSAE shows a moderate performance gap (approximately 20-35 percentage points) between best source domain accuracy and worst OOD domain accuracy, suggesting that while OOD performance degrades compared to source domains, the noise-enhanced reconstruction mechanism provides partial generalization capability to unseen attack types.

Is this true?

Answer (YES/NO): YES